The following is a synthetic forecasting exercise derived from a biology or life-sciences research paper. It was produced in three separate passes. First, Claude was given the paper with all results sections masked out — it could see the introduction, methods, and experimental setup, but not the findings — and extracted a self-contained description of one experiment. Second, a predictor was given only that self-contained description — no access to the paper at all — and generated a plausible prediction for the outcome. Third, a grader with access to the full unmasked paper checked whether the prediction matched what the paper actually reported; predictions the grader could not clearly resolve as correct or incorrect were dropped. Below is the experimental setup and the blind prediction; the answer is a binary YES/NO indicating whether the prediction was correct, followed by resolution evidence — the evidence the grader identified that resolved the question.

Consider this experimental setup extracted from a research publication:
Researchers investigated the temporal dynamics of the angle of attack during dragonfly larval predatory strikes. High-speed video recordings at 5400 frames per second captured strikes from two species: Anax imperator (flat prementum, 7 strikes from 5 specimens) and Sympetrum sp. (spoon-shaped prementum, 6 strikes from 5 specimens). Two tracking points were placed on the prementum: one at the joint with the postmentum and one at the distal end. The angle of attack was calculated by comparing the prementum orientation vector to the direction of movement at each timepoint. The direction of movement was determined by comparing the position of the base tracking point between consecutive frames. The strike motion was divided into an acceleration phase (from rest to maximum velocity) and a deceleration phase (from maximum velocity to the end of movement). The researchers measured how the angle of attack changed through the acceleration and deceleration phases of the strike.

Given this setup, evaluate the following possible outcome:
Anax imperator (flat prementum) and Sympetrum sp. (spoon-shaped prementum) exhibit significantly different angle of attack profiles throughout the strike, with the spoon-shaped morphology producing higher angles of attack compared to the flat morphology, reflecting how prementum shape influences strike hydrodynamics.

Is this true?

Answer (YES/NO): NO